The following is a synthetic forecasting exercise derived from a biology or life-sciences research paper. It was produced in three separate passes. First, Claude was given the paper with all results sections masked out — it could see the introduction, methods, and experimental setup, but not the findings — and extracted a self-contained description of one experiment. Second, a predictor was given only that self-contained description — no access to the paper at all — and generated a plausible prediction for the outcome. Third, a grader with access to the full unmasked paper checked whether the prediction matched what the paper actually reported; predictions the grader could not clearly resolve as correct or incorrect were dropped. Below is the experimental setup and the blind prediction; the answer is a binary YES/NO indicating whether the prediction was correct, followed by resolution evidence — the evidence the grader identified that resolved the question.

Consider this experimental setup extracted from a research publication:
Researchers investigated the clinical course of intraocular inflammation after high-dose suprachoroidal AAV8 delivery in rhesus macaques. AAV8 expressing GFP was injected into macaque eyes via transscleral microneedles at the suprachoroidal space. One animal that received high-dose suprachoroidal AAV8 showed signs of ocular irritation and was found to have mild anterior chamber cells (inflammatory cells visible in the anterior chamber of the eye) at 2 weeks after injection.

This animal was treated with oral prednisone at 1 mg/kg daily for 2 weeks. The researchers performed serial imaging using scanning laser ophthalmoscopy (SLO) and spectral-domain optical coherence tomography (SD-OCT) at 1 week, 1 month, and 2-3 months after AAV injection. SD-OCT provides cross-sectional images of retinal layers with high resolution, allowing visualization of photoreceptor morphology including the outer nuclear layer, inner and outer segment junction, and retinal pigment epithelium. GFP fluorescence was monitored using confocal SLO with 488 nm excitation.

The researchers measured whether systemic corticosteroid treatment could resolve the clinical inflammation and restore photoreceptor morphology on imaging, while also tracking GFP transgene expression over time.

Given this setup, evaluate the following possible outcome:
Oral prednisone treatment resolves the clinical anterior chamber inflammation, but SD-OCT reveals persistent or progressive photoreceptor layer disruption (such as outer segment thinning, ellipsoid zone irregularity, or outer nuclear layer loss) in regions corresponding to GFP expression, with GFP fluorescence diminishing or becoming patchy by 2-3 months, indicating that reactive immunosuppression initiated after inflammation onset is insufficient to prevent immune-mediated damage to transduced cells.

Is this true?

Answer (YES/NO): NO